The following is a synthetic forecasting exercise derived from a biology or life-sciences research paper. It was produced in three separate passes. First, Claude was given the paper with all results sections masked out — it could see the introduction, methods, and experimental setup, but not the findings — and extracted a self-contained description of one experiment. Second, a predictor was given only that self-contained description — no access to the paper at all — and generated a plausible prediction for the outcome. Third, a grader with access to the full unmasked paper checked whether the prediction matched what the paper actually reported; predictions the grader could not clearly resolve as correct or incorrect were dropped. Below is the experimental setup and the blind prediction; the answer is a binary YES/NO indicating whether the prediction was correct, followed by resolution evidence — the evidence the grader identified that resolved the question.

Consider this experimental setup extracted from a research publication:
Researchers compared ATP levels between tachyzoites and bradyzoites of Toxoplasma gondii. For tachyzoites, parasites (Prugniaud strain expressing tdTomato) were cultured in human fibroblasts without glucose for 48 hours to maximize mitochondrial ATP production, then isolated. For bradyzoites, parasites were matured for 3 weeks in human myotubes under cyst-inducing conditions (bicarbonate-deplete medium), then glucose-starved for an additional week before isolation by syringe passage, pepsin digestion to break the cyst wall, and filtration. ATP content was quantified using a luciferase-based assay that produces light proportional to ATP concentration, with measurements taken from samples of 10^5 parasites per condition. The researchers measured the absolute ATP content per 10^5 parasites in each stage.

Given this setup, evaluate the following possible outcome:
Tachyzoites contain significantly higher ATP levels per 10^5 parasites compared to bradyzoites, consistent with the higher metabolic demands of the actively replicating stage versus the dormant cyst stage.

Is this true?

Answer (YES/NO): YES